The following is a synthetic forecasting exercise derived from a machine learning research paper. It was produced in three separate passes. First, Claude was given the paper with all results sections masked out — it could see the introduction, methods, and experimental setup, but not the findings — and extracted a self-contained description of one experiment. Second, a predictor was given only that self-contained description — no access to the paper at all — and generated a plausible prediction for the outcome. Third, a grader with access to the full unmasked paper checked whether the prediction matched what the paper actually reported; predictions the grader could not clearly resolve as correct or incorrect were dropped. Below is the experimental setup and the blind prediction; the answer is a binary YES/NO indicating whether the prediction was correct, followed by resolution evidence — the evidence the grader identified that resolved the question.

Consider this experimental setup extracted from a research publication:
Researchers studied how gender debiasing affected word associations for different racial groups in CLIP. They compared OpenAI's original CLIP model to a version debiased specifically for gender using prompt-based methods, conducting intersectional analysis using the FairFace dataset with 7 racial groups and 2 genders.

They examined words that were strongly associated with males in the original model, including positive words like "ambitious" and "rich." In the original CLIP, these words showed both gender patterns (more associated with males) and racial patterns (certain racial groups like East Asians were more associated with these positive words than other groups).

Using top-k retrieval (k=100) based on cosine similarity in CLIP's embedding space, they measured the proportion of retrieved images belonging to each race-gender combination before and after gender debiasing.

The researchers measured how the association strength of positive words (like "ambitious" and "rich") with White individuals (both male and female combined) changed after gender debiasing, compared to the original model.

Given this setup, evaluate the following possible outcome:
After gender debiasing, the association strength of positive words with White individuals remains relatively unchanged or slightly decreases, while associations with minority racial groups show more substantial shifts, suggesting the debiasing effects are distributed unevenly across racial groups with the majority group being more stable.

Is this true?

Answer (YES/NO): NO